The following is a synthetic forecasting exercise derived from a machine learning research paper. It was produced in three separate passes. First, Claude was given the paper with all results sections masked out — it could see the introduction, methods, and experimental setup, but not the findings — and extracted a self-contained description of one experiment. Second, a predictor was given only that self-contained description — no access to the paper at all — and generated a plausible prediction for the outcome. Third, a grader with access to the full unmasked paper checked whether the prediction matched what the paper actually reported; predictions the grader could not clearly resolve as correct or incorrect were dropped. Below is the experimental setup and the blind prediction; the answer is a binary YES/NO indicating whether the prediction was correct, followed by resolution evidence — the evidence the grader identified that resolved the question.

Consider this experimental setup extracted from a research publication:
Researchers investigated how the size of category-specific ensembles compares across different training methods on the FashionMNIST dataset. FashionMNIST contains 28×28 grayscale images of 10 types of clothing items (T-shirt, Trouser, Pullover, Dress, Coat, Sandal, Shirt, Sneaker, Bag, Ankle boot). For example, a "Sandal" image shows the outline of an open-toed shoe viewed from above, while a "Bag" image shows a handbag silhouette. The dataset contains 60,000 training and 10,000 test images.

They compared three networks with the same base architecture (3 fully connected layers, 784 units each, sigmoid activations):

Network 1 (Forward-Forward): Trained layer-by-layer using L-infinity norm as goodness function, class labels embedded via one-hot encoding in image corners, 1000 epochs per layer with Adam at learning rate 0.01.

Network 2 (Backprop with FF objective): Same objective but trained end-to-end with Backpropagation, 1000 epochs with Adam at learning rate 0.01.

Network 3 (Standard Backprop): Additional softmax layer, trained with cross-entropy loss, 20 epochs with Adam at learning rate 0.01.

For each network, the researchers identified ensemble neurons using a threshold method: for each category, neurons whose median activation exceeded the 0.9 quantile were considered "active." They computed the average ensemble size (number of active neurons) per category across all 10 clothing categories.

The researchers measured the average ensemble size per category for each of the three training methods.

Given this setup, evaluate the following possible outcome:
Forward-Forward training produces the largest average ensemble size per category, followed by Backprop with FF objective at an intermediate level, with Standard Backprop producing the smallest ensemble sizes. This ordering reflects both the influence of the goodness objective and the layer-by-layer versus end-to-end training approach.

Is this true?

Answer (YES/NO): NO